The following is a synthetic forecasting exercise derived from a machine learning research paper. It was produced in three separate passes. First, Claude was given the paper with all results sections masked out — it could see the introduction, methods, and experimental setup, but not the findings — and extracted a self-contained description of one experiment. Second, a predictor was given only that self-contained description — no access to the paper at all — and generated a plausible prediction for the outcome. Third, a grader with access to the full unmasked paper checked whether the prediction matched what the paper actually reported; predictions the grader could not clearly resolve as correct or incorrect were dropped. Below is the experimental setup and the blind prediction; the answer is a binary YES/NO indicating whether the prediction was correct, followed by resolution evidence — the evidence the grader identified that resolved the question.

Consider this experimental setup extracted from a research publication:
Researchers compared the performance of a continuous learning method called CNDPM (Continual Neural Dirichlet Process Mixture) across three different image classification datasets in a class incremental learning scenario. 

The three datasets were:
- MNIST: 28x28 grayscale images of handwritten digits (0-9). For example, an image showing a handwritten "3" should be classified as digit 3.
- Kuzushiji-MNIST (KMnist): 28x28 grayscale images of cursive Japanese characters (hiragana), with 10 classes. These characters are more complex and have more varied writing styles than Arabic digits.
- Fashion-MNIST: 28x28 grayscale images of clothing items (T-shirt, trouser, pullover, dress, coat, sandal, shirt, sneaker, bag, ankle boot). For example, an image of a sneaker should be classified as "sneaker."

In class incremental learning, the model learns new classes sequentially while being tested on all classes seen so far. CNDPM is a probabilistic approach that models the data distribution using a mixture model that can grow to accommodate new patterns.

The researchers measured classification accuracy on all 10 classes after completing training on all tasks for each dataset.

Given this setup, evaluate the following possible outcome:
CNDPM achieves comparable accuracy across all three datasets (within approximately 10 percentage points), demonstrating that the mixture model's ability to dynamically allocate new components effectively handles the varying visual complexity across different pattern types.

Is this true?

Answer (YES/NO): NO